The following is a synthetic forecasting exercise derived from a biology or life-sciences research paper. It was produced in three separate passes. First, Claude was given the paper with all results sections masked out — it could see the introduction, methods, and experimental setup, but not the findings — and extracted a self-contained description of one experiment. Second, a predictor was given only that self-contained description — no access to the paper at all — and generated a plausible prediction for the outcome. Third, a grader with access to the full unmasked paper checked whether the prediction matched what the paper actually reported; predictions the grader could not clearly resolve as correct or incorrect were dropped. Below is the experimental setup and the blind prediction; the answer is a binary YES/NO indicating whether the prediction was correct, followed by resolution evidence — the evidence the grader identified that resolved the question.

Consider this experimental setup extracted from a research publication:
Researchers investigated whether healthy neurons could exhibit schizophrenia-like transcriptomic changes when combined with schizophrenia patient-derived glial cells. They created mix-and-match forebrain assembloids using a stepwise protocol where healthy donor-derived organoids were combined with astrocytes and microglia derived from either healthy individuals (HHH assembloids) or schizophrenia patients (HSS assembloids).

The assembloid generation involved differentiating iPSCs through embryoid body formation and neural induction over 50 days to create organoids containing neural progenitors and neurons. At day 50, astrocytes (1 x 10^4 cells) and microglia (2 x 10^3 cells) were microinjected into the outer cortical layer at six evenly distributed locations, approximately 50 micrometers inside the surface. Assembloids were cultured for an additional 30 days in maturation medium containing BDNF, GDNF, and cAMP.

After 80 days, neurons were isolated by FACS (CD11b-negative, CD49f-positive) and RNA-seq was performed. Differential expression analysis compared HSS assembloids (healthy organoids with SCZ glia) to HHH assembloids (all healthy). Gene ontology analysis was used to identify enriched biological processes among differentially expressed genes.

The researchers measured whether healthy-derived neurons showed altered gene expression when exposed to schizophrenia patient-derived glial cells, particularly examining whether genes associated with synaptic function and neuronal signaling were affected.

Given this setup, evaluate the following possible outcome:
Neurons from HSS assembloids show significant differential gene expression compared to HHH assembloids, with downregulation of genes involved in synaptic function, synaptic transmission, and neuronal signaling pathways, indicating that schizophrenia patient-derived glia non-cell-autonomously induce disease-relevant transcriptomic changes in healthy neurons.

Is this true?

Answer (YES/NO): NO